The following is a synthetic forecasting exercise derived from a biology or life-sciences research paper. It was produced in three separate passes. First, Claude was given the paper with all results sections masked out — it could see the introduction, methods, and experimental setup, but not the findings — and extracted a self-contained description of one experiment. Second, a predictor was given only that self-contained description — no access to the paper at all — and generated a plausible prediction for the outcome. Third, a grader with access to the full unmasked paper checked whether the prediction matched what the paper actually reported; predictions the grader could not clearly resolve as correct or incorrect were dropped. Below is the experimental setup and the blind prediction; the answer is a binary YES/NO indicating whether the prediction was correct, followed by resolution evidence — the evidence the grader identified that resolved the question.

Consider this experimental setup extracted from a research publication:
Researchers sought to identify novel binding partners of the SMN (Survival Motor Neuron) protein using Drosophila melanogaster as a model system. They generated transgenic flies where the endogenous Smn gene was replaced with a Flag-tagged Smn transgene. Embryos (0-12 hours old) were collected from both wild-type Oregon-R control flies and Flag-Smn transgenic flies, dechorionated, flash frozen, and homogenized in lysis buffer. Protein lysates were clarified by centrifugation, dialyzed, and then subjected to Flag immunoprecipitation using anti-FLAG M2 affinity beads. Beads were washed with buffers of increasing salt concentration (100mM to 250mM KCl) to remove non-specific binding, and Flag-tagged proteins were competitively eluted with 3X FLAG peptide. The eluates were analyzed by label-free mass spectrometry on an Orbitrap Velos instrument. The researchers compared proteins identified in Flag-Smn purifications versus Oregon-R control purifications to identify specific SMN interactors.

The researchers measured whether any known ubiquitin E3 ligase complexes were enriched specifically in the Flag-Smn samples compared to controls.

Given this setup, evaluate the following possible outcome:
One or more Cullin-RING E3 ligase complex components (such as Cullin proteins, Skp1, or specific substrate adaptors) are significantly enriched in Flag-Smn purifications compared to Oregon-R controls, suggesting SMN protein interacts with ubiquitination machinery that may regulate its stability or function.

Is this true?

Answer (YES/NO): YES